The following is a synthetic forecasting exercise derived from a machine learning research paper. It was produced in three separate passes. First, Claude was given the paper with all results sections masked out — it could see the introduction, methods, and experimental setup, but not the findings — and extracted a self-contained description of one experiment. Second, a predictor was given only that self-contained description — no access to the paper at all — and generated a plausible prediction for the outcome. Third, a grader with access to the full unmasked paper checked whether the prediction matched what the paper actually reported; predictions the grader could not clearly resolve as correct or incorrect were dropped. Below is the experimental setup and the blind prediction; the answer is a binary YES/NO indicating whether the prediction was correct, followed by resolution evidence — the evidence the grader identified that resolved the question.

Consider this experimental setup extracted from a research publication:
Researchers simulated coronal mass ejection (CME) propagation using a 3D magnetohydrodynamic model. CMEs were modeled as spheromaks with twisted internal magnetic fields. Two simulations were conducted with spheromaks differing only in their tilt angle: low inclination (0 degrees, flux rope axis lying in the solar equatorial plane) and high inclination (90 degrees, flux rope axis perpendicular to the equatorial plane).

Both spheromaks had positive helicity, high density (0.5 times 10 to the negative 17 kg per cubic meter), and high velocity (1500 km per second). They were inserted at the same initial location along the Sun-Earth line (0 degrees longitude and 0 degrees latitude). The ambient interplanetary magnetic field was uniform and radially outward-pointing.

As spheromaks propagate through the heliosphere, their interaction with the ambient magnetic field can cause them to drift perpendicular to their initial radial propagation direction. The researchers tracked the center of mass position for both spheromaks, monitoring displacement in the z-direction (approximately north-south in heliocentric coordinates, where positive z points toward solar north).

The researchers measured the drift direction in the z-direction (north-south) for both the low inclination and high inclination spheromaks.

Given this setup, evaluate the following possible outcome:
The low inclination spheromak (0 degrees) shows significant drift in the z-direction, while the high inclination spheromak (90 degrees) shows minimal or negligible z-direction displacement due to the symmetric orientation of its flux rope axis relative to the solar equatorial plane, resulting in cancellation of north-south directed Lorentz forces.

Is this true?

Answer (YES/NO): NO